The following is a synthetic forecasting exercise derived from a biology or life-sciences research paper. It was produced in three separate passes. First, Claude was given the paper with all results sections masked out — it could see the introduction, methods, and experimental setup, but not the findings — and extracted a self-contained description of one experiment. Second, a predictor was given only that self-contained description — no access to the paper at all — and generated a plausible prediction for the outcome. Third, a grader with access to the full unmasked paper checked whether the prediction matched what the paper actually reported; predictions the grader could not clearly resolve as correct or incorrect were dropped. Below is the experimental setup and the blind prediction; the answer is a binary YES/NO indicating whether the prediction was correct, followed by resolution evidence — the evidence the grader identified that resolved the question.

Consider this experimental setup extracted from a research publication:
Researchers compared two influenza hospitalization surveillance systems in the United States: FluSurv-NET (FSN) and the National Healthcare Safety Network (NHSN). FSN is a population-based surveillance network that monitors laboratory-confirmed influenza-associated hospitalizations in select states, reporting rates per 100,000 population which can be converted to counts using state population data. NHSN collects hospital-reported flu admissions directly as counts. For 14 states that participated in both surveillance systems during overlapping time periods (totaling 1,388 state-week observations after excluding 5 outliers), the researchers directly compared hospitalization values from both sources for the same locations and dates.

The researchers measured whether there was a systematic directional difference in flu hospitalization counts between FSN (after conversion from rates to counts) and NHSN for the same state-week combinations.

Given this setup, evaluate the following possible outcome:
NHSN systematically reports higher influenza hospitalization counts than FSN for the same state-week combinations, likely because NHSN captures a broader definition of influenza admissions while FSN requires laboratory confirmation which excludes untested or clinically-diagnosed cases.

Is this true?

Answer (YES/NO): NO